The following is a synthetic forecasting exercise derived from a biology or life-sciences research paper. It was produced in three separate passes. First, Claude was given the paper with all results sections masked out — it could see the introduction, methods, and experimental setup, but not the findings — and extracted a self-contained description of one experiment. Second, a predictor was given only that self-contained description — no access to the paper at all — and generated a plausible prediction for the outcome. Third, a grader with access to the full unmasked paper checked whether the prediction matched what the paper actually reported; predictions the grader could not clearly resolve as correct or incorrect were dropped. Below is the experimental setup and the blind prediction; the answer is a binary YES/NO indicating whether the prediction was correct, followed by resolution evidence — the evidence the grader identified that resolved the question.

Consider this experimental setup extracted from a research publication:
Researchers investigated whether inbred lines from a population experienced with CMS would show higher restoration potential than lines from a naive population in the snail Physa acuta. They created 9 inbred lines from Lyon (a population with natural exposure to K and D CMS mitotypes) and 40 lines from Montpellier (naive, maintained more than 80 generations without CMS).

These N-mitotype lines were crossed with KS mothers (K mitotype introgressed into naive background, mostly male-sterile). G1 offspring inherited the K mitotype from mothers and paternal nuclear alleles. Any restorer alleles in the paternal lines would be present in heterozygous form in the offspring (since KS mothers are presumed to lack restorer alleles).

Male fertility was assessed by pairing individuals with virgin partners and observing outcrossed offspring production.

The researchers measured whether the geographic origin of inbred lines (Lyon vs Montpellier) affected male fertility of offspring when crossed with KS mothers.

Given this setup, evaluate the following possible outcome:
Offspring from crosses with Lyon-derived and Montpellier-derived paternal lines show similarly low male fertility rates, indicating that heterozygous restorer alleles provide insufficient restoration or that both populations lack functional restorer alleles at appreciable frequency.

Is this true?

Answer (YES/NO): NO